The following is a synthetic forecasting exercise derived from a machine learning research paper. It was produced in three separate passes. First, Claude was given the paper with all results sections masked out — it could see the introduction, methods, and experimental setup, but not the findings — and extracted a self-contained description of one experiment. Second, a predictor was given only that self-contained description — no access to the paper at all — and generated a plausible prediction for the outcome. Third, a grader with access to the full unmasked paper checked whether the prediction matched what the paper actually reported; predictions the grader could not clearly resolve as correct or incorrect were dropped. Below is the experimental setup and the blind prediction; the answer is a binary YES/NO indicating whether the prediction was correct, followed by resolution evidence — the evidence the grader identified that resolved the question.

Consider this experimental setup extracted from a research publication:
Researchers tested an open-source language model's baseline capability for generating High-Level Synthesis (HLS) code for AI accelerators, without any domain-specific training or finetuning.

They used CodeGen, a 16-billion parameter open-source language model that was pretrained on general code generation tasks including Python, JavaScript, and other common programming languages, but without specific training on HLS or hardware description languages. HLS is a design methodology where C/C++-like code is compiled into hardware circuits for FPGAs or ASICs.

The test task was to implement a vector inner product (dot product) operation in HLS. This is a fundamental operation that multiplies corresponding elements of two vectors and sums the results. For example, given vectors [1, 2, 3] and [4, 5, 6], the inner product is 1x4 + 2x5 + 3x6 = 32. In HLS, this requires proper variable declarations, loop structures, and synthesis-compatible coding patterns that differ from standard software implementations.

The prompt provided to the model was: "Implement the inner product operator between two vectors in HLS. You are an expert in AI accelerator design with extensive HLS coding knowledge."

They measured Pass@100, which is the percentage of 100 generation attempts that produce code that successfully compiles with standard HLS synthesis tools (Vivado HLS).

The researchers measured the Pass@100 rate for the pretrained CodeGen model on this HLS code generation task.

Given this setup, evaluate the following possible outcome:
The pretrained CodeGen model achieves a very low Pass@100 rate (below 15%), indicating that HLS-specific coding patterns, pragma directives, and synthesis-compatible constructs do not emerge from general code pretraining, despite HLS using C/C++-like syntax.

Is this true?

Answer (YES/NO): YES